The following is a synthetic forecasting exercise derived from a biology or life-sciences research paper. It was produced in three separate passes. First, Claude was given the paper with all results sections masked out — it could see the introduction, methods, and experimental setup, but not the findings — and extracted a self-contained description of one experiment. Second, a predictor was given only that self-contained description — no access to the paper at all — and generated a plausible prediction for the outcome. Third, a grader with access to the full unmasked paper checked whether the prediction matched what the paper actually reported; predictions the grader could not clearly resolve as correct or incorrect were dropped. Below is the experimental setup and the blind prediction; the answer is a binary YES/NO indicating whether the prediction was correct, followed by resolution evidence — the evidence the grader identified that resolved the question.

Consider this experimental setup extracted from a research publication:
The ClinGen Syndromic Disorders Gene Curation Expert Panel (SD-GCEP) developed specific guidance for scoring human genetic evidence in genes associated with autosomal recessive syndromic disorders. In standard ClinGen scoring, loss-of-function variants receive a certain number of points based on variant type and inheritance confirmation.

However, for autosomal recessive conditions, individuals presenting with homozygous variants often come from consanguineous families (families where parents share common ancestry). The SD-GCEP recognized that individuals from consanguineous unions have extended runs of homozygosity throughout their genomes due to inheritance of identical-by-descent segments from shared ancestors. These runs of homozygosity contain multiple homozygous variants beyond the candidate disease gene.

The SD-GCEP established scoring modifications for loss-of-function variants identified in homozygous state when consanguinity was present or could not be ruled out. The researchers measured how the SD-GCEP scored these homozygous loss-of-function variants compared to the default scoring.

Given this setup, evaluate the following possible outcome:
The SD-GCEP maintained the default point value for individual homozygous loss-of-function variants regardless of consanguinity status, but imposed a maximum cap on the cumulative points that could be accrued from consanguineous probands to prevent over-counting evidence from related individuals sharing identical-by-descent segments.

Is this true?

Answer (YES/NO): NO